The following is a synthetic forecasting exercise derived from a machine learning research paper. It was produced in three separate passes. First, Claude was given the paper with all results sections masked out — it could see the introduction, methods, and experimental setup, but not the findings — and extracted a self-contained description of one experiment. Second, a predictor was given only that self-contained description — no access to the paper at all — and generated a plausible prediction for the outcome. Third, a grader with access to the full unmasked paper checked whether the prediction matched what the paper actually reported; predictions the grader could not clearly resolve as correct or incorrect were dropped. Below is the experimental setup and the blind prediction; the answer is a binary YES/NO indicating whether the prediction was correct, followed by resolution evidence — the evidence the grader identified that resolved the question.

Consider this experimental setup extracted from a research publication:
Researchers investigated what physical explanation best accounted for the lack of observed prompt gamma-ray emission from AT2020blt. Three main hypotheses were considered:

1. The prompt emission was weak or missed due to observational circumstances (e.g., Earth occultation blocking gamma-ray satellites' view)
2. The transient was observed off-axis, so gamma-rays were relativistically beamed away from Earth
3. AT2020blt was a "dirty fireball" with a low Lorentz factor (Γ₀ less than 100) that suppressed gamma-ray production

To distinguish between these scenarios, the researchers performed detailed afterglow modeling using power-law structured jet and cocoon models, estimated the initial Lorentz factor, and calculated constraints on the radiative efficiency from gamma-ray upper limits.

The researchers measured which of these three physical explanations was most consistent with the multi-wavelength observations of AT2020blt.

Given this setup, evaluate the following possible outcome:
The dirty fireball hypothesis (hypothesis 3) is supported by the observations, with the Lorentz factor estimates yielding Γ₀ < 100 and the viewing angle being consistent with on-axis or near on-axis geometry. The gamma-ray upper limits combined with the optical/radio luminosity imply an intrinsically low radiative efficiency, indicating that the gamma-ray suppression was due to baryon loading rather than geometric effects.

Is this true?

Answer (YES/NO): NO